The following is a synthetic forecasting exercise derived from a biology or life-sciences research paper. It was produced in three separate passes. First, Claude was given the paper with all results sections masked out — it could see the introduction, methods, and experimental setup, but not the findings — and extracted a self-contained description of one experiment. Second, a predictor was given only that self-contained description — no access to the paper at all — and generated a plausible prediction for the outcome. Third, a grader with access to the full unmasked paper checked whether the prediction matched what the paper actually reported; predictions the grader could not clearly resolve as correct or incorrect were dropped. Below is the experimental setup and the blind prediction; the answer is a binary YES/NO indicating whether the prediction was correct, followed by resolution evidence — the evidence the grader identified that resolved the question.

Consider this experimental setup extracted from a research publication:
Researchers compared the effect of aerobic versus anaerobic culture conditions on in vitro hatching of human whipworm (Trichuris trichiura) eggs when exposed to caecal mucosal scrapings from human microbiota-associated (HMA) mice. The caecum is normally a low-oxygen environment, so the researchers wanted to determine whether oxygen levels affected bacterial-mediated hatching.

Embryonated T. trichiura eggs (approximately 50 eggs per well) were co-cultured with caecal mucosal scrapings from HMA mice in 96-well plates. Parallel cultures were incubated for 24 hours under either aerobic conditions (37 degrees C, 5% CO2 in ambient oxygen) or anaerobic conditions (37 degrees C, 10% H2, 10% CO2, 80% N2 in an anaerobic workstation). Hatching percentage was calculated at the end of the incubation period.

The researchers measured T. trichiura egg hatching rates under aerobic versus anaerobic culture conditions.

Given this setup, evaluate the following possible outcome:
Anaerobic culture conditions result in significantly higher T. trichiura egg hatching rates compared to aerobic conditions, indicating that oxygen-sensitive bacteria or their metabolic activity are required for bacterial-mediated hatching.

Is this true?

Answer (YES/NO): NO